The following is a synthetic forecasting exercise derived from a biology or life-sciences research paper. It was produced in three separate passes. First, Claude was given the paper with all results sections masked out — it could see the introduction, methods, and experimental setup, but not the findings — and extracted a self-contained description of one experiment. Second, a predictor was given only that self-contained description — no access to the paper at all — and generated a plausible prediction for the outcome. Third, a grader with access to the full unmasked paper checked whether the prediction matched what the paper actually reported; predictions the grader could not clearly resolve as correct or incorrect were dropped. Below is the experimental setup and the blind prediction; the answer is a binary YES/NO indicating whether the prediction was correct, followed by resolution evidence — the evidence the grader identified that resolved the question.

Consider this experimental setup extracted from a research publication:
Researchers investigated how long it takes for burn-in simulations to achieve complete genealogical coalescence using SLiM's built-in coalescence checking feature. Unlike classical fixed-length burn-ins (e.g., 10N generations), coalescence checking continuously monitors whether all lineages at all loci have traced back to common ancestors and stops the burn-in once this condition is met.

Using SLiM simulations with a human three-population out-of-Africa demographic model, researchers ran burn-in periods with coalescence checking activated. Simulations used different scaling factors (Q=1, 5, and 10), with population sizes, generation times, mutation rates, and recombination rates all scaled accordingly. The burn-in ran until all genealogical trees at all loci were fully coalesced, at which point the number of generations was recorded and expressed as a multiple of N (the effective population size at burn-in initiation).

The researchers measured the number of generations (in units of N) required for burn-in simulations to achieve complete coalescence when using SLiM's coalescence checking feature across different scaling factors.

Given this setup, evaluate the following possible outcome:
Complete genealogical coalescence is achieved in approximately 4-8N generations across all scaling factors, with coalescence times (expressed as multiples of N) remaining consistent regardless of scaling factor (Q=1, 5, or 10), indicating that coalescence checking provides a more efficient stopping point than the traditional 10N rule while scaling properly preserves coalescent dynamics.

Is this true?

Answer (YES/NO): NO